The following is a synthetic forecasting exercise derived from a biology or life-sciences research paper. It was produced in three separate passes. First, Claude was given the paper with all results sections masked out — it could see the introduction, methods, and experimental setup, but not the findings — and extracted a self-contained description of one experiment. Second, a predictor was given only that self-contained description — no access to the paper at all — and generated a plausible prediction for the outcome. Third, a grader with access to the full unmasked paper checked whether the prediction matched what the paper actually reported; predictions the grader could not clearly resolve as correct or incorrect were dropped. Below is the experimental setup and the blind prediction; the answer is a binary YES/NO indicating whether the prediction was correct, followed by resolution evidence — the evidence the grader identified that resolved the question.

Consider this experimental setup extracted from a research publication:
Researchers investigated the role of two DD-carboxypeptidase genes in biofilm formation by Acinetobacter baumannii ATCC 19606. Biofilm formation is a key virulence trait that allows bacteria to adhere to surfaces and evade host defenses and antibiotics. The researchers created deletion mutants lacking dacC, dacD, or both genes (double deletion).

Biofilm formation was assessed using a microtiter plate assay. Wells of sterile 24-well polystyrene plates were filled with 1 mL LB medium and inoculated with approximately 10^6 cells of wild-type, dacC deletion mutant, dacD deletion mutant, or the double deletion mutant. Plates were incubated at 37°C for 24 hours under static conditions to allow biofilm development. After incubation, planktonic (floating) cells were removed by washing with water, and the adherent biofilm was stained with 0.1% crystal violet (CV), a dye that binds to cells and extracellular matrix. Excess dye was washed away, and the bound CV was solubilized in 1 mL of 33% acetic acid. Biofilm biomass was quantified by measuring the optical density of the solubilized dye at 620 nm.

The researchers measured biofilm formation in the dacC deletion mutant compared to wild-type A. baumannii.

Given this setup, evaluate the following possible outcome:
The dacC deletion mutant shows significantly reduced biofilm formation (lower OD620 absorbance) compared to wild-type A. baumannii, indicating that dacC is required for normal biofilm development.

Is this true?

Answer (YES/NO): YES